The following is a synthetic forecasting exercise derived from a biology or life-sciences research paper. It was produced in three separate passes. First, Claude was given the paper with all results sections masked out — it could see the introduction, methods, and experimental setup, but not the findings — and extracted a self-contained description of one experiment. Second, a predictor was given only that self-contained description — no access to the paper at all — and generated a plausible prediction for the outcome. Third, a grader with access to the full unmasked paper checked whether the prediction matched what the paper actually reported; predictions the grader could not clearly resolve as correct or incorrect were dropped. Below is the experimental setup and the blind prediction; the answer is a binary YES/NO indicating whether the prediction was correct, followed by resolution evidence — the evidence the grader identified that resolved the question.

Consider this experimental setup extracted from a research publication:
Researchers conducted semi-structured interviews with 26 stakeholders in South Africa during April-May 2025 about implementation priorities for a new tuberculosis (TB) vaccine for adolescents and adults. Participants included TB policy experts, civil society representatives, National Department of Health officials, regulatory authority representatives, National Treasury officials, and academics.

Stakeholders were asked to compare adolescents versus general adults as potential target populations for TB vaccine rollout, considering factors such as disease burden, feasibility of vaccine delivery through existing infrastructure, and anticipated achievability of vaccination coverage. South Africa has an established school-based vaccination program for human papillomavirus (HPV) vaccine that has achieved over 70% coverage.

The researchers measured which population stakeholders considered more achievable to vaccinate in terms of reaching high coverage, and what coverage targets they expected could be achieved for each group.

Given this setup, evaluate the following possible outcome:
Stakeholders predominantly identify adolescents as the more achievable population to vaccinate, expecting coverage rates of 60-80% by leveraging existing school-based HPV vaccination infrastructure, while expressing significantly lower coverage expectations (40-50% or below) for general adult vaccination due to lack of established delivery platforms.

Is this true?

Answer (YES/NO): NO